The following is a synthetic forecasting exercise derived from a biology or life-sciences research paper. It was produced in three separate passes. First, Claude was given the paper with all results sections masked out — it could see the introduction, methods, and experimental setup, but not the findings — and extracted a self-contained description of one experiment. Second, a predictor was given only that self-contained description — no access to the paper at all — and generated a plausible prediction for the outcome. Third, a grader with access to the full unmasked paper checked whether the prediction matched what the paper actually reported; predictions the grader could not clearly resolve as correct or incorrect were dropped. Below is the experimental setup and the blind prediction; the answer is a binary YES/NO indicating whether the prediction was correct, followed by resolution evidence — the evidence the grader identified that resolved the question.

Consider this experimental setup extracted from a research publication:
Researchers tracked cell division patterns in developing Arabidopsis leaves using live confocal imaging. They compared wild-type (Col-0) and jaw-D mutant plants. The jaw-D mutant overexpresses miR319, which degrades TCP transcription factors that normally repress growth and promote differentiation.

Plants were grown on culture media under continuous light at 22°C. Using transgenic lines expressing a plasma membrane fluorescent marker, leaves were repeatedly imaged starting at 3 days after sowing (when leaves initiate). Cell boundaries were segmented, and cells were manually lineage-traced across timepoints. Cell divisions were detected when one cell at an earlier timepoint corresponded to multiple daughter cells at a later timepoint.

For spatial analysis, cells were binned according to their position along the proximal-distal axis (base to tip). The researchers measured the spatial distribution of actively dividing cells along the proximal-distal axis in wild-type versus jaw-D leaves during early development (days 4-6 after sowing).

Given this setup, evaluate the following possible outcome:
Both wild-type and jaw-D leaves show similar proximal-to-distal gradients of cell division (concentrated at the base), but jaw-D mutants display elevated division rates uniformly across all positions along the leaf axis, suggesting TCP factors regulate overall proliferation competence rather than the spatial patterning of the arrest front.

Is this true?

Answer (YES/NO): NO